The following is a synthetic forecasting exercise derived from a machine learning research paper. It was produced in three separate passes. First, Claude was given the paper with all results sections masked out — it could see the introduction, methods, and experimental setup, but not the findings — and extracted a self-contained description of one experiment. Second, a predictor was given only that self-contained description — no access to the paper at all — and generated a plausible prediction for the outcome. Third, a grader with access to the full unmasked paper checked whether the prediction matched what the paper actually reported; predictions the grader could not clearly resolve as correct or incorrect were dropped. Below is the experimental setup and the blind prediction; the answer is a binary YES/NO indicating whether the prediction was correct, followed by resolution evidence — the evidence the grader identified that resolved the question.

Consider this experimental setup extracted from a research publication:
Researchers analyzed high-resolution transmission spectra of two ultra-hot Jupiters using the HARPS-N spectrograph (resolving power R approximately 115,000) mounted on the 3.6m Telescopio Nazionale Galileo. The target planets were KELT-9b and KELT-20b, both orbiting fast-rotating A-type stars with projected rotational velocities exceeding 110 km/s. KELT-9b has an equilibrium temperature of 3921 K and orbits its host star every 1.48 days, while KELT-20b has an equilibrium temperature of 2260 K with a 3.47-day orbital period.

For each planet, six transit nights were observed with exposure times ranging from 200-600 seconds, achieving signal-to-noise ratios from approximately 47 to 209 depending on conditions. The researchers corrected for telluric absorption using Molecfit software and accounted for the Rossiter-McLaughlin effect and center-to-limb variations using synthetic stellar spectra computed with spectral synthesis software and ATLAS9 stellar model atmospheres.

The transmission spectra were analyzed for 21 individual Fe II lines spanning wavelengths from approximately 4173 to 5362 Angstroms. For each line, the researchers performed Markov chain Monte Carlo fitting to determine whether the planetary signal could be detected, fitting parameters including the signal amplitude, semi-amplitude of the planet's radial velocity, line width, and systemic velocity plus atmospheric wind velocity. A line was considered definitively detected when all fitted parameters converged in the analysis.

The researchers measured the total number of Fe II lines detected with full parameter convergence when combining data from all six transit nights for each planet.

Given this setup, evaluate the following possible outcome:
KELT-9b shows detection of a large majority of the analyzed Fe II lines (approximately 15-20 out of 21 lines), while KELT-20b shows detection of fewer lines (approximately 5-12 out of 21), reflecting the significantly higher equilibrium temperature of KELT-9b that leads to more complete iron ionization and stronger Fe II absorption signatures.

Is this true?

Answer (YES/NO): NO